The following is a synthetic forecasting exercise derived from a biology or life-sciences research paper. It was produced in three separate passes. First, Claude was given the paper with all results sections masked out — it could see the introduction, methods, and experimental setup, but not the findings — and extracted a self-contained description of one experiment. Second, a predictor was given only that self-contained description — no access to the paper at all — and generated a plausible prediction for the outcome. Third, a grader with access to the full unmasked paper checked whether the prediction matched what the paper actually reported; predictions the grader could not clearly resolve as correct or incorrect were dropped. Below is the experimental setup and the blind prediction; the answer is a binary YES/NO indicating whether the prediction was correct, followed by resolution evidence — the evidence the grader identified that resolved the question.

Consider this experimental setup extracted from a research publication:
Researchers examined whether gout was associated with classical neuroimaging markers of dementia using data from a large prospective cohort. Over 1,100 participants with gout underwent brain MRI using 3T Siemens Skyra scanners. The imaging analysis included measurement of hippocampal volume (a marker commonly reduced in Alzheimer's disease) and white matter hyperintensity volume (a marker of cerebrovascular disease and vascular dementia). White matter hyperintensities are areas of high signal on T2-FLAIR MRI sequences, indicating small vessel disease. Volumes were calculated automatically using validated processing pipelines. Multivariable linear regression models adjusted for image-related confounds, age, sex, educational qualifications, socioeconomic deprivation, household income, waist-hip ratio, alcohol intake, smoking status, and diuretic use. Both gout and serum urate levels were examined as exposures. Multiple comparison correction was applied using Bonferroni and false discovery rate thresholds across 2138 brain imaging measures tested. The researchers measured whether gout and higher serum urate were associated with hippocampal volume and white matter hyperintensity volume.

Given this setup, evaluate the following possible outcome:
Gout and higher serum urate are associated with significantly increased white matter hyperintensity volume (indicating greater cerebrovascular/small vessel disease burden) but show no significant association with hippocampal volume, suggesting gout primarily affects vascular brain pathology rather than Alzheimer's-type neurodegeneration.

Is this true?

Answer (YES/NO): NO